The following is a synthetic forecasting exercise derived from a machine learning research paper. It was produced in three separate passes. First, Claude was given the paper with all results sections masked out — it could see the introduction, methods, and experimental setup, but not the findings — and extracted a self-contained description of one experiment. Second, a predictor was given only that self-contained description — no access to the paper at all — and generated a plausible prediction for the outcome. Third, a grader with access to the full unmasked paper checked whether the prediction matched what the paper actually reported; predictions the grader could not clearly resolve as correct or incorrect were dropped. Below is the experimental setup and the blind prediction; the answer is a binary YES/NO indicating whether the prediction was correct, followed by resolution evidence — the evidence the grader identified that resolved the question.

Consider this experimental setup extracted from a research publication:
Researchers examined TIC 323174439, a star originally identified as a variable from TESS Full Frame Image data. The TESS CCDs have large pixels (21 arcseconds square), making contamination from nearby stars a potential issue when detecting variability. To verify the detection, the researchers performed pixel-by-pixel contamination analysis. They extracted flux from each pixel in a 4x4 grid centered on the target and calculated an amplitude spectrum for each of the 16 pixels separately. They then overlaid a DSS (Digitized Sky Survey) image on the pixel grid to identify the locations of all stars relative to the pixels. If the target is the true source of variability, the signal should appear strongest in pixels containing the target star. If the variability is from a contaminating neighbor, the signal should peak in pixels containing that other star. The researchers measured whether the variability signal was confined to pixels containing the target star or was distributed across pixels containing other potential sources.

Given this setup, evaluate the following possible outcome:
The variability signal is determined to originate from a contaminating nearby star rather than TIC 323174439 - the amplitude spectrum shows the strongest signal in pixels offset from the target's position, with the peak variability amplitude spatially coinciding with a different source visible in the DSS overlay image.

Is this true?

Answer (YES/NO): NO